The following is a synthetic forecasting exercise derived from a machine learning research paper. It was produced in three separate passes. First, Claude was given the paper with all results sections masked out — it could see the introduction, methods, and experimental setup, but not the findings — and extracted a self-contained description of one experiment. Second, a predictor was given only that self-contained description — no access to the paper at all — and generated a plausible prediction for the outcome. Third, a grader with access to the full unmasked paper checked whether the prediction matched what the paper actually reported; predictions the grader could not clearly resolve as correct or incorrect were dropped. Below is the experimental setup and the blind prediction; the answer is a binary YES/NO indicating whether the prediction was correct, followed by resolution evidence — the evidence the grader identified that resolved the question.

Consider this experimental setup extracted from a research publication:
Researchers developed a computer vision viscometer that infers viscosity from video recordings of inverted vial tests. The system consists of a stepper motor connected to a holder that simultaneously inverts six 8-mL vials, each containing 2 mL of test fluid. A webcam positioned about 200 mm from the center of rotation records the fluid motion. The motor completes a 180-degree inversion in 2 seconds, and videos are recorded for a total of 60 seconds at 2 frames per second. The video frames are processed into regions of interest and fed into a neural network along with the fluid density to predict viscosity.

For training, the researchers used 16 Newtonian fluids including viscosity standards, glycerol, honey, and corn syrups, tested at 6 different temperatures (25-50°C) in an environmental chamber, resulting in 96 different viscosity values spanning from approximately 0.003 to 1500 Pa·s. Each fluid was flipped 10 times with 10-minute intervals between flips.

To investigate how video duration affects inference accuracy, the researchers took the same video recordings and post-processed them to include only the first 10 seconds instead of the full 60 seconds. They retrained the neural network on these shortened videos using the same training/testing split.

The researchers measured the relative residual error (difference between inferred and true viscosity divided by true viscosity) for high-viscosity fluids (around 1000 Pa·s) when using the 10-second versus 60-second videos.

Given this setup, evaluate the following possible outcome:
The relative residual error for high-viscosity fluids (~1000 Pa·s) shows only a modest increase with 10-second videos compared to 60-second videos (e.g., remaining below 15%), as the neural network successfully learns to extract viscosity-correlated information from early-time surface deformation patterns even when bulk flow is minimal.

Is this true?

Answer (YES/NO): NO